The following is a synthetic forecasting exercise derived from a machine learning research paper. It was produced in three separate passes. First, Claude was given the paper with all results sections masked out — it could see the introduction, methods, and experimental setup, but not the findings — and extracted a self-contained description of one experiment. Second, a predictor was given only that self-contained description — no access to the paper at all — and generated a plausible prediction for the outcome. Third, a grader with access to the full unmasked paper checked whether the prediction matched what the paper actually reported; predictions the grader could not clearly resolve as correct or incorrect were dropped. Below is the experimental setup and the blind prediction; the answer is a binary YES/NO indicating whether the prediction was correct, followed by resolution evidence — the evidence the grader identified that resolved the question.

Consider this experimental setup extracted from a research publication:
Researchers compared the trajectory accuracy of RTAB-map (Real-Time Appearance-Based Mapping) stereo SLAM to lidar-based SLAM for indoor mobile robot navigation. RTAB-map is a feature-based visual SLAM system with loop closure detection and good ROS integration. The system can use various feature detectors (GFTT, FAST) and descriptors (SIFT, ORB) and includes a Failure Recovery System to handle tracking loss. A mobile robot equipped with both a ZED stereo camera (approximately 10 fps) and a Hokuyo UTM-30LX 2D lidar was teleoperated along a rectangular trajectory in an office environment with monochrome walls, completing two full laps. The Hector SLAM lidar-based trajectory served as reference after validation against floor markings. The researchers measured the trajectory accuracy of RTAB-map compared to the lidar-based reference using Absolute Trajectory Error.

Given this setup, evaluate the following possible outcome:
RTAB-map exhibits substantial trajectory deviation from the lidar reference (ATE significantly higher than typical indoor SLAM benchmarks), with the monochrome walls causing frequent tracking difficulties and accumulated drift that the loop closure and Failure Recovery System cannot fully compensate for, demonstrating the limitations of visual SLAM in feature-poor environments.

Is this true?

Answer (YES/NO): NO